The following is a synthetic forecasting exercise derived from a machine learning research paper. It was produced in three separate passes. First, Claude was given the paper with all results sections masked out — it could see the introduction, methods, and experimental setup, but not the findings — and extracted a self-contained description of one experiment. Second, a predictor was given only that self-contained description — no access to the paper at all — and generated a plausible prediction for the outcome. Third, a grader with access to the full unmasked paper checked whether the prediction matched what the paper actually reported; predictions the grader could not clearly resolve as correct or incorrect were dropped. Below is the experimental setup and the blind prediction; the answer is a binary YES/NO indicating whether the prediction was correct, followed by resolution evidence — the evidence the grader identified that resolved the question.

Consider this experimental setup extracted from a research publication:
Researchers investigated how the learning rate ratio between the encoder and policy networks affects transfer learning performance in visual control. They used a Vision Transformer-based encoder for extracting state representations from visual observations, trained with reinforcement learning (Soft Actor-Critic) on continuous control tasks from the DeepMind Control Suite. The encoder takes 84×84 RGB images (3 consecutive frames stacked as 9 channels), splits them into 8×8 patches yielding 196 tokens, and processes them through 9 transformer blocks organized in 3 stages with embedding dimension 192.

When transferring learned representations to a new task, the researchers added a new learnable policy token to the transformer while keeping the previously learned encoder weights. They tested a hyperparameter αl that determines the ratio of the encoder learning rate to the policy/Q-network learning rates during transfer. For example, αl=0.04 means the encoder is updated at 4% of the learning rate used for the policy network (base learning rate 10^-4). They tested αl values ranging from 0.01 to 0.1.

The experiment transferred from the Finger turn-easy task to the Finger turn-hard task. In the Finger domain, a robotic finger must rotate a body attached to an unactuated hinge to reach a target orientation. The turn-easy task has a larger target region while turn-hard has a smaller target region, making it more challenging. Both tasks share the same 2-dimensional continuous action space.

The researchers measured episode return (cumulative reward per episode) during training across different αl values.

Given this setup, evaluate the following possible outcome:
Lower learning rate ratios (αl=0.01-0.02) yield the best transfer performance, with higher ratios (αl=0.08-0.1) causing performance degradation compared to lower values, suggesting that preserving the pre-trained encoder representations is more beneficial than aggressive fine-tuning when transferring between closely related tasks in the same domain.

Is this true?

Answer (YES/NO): NO